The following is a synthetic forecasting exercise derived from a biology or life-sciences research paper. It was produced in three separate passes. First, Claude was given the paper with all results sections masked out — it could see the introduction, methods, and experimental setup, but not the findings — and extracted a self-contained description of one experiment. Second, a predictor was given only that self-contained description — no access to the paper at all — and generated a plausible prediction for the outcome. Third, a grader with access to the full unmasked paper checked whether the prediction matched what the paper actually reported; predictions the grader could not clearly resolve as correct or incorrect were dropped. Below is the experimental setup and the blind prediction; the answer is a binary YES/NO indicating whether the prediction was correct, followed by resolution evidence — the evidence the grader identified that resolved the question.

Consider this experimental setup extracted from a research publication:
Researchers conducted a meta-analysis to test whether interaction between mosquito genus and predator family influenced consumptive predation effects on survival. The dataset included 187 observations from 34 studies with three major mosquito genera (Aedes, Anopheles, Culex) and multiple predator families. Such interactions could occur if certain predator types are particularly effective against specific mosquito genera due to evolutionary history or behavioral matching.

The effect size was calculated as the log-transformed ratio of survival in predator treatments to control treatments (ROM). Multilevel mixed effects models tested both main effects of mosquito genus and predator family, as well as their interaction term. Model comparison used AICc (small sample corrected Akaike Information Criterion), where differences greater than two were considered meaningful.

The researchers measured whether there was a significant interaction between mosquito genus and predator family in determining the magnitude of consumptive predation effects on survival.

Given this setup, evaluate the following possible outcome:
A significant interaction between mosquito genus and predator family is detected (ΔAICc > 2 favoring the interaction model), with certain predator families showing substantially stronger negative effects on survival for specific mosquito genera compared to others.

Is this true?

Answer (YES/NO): YES